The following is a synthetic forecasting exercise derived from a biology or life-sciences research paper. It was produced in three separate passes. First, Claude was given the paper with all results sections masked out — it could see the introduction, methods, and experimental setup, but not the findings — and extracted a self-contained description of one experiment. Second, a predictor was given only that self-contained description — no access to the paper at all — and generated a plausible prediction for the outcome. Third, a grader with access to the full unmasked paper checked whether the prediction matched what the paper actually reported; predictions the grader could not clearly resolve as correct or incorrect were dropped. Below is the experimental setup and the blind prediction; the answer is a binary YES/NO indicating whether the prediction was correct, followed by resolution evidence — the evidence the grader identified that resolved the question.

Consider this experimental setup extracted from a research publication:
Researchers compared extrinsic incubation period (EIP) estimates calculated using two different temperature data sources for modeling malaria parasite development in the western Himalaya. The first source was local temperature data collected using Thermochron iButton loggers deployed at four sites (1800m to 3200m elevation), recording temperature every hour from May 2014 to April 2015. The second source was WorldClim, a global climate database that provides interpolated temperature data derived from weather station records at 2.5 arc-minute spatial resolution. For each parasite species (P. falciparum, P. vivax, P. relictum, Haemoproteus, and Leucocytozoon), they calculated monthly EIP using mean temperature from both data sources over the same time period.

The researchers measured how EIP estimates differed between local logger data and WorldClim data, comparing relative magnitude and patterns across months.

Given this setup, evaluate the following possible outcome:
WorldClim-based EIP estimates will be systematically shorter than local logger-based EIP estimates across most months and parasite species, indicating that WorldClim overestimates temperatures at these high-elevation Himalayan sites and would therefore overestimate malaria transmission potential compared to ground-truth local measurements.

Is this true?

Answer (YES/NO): NO